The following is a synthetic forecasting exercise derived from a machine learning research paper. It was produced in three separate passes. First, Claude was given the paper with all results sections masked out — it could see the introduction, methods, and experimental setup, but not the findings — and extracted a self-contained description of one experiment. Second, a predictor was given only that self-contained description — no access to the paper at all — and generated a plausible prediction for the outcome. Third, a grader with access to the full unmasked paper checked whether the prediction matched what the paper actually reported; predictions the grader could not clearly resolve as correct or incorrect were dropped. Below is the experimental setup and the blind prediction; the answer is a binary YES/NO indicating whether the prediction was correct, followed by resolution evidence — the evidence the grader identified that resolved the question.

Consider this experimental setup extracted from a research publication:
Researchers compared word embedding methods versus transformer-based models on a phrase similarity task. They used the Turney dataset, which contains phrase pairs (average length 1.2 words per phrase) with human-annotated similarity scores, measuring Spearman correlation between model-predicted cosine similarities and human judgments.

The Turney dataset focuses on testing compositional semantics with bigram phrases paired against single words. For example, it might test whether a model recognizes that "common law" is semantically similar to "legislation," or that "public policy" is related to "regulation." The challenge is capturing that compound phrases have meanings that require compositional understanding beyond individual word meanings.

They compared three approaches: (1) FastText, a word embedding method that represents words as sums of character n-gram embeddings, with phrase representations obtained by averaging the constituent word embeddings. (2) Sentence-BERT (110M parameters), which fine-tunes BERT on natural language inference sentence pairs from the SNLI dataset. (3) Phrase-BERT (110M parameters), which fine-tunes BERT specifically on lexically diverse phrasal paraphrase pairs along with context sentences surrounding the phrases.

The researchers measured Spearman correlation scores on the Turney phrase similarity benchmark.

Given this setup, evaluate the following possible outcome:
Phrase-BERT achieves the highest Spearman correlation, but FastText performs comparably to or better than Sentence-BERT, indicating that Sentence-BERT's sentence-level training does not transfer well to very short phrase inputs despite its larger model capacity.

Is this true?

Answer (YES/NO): NO